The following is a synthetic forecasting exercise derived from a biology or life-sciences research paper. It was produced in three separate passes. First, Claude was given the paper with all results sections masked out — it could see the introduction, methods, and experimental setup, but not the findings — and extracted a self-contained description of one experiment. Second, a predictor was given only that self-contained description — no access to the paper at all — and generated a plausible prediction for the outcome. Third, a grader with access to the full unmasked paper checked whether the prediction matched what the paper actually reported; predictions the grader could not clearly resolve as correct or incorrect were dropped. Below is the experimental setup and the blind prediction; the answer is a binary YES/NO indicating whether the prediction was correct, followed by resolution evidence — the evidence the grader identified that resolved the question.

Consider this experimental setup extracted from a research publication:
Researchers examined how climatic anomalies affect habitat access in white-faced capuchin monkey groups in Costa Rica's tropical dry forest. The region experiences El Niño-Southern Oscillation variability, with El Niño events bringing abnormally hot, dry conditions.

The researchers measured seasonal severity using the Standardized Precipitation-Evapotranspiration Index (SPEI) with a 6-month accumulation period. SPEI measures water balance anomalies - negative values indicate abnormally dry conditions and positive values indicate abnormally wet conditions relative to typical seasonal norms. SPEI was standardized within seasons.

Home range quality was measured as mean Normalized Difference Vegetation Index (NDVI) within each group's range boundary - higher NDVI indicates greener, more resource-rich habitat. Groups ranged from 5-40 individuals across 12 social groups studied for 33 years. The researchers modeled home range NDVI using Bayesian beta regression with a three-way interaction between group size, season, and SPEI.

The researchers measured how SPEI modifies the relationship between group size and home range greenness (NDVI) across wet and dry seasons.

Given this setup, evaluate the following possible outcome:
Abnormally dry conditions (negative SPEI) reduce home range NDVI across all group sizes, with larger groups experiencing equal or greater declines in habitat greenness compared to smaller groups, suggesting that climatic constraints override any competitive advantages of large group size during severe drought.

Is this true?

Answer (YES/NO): NO